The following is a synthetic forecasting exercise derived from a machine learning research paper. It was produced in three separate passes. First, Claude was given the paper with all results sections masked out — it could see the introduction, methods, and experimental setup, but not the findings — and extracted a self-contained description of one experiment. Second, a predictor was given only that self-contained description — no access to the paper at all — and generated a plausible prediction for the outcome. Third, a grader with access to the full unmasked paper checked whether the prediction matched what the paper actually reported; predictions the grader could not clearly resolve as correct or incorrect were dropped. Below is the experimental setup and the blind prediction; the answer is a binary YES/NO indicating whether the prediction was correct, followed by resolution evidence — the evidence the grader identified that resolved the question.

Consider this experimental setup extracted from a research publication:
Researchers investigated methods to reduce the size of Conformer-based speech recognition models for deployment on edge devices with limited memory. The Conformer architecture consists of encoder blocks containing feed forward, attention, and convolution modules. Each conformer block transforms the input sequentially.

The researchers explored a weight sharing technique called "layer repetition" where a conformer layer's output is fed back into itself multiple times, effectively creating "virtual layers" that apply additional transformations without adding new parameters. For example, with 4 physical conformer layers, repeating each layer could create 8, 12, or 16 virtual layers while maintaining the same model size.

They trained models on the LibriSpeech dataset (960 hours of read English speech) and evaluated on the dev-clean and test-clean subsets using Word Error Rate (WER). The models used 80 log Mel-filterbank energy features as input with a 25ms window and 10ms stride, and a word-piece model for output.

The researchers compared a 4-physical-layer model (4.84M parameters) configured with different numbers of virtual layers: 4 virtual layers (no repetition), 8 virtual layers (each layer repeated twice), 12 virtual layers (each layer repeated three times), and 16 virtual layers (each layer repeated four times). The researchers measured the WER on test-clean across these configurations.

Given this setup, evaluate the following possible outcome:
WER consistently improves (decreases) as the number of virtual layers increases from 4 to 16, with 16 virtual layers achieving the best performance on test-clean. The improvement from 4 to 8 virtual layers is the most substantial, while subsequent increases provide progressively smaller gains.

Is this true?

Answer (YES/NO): NO